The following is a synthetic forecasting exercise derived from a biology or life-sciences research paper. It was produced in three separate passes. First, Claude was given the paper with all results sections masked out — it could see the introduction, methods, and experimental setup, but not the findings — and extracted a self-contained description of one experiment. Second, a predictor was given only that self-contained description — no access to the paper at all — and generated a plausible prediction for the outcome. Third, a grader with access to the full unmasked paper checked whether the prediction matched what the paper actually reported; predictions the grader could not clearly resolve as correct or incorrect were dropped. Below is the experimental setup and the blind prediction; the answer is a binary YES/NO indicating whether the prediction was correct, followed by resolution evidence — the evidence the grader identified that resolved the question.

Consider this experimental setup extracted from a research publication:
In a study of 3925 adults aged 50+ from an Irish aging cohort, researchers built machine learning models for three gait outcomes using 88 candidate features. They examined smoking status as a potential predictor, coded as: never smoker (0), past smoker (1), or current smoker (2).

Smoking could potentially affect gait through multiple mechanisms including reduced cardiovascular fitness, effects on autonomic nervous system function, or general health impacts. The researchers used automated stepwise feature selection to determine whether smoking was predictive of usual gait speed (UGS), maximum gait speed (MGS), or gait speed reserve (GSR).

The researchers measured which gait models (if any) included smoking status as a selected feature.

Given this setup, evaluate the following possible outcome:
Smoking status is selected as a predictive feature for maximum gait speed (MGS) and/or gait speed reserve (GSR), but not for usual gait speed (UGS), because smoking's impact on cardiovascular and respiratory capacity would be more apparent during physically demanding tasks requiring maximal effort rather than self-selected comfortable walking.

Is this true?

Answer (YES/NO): YES